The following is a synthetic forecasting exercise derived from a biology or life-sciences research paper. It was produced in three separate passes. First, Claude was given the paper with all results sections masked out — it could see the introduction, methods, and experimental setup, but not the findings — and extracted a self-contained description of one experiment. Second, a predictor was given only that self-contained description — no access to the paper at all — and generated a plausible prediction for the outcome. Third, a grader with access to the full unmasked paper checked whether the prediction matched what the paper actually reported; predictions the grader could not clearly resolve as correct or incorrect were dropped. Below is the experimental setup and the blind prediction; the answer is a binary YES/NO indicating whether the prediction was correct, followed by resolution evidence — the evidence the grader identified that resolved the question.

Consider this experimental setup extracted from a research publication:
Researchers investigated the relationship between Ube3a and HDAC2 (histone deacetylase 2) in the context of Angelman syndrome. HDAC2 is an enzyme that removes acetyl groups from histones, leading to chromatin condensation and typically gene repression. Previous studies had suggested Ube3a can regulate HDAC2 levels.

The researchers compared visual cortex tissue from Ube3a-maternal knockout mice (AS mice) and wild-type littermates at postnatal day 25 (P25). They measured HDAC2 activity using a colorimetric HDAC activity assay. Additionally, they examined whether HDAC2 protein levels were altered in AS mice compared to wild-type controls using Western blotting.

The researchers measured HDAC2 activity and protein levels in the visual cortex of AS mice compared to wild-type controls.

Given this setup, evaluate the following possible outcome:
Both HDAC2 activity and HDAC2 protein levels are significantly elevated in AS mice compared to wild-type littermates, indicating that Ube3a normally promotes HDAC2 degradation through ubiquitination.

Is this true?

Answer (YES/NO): NO